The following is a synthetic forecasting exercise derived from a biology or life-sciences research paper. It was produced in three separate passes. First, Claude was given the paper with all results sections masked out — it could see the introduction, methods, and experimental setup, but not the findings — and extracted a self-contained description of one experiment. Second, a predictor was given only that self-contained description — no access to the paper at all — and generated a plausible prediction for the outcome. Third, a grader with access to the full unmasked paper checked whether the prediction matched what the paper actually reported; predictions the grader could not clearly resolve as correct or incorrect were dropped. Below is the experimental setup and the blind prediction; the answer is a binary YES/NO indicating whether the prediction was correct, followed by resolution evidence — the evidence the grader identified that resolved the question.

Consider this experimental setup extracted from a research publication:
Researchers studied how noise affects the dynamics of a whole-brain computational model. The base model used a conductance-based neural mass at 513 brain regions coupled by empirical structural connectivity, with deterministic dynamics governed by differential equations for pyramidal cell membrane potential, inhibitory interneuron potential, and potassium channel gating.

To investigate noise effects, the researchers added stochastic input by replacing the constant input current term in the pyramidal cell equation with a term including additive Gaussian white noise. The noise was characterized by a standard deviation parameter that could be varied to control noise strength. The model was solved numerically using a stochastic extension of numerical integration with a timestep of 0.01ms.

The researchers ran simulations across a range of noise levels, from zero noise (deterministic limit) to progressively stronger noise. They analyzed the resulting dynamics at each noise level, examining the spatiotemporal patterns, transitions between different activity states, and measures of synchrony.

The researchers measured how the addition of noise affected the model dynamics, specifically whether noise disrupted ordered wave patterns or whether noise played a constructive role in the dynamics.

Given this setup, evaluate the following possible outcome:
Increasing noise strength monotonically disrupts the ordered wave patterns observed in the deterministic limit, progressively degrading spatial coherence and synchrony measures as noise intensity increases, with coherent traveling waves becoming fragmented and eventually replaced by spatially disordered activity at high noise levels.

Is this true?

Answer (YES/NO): NO